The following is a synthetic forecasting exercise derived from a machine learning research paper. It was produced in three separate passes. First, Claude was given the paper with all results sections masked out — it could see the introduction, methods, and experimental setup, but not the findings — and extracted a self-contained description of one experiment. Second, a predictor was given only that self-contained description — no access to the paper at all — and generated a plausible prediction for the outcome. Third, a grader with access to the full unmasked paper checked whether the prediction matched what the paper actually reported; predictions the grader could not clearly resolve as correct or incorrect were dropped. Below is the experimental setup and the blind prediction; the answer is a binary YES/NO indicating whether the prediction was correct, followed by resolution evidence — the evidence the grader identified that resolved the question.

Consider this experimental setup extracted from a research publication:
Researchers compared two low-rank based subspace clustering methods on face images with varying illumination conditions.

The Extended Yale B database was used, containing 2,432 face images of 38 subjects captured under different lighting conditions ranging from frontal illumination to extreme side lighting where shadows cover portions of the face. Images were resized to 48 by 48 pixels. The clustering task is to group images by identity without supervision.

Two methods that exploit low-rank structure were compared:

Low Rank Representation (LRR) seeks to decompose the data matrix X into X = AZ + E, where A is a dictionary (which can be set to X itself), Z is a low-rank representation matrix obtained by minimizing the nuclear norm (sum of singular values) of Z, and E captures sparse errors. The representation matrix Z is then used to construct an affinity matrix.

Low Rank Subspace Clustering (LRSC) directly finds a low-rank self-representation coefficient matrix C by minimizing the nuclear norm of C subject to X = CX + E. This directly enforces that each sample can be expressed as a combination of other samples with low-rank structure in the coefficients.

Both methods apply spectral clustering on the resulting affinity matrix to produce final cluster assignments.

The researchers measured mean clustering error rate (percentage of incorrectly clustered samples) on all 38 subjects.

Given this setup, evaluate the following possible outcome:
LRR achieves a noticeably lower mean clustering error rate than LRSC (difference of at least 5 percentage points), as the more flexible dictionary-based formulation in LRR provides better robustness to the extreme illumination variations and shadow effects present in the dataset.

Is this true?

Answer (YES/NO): NO